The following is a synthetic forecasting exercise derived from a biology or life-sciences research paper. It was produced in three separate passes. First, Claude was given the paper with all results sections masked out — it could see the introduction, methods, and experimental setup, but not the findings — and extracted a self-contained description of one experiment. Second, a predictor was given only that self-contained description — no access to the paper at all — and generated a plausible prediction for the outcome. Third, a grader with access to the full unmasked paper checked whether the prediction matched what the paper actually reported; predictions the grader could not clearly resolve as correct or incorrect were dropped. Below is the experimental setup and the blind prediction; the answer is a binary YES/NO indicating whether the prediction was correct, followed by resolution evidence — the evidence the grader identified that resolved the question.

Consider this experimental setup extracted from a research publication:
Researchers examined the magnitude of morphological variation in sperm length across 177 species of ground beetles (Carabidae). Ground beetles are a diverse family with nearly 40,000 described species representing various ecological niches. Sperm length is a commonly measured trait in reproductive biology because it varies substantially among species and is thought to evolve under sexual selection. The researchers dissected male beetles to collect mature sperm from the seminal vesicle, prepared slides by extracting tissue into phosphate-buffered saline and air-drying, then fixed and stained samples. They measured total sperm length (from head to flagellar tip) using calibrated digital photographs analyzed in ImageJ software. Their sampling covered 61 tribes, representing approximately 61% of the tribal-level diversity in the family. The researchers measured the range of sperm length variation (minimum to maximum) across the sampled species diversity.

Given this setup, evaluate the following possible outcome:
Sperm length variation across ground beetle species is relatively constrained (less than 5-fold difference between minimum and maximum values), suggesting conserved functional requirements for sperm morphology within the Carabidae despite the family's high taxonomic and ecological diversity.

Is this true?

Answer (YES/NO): NO